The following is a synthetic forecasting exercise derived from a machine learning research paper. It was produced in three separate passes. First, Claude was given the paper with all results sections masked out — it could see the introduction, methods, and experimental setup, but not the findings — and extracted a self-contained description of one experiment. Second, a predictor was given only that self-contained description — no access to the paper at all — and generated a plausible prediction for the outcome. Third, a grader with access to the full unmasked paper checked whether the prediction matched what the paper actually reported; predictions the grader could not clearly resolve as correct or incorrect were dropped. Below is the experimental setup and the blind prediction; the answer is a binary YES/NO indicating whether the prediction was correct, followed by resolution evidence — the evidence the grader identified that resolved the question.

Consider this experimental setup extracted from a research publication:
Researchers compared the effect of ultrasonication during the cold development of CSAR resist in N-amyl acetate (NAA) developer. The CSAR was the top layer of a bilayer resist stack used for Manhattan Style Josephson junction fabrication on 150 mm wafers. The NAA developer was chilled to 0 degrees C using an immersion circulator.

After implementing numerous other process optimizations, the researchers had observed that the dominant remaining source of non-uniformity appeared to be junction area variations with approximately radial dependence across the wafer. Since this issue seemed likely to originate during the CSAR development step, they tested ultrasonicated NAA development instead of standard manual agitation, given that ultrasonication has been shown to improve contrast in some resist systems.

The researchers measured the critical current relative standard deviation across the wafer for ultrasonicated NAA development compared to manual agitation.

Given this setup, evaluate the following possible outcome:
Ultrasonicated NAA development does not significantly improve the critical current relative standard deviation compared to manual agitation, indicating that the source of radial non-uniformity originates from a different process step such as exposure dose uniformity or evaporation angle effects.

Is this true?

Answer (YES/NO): YES